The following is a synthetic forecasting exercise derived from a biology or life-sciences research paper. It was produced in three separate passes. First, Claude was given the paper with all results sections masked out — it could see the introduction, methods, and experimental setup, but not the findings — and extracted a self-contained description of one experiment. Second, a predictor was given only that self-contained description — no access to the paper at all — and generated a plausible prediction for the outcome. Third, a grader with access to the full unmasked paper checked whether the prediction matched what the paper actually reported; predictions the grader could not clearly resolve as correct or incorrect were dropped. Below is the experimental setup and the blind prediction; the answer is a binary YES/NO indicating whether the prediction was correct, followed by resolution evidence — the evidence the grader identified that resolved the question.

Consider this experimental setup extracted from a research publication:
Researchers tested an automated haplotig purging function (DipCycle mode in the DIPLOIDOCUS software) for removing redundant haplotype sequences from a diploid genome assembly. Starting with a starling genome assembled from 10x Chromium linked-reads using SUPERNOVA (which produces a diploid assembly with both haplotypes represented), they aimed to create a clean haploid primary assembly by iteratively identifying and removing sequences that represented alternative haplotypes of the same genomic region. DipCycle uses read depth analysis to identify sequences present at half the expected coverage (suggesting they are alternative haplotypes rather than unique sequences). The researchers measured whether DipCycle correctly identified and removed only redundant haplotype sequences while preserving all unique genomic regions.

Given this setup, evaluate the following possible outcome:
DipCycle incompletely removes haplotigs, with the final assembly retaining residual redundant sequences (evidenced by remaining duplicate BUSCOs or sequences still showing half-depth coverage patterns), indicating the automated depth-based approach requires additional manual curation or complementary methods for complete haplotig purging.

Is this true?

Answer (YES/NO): NO